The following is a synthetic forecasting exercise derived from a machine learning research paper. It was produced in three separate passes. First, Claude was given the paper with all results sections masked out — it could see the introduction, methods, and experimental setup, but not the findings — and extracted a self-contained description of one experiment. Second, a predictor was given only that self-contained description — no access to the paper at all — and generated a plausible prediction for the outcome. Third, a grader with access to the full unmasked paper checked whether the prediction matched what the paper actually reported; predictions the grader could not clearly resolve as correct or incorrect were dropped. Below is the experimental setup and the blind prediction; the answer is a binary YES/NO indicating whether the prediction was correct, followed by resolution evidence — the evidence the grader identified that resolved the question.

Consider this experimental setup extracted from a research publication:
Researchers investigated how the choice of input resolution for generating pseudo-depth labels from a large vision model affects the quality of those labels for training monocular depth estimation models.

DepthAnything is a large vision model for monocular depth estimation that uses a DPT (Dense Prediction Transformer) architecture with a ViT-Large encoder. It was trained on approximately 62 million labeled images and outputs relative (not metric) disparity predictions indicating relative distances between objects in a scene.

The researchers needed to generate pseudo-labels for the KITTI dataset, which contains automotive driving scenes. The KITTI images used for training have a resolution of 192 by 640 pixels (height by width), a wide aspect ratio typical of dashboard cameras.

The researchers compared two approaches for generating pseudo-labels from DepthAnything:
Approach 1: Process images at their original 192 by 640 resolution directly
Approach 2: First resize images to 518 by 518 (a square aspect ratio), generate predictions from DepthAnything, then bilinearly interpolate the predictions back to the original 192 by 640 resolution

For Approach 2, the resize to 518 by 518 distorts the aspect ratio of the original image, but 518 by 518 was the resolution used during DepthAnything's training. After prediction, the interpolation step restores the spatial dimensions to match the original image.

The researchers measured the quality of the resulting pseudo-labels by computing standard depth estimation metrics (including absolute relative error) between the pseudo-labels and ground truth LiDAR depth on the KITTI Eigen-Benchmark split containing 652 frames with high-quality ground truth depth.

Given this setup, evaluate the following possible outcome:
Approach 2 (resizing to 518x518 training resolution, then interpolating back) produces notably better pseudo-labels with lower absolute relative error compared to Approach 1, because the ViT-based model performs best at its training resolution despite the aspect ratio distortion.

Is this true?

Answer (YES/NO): YES